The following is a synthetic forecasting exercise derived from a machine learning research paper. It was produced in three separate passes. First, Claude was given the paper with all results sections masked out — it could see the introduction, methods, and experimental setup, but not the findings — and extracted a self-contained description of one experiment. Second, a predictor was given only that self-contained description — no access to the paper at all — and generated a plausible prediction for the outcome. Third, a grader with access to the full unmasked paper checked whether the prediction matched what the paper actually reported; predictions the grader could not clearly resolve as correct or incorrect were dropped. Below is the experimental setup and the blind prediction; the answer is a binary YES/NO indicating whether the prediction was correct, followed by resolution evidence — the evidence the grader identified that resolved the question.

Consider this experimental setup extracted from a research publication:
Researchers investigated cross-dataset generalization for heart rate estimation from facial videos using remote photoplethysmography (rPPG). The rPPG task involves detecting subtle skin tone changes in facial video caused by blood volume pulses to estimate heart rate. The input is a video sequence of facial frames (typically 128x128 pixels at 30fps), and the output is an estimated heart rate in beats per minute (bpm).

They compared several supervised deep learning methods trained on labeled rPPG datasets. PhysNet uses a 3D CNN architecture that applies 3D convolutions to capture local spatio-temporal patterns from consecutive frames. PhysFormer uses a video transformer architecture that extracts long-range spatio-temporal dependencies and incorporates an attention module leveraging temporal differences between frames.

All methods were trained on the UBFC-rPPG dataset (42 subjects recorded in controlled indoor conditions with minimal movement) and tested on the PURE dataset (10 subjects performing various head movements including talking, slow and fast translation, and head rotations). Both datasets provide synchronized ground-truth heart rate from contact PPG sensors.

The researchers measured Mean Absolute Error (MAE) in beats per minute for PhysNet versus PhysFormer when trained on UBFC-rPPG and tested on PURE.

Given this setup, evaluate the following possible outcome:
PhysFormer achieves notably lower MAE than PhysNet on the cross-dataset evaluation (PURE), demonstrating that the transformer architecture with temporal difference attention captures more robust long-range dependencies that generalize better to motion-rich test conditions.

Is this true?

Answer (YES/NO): YES